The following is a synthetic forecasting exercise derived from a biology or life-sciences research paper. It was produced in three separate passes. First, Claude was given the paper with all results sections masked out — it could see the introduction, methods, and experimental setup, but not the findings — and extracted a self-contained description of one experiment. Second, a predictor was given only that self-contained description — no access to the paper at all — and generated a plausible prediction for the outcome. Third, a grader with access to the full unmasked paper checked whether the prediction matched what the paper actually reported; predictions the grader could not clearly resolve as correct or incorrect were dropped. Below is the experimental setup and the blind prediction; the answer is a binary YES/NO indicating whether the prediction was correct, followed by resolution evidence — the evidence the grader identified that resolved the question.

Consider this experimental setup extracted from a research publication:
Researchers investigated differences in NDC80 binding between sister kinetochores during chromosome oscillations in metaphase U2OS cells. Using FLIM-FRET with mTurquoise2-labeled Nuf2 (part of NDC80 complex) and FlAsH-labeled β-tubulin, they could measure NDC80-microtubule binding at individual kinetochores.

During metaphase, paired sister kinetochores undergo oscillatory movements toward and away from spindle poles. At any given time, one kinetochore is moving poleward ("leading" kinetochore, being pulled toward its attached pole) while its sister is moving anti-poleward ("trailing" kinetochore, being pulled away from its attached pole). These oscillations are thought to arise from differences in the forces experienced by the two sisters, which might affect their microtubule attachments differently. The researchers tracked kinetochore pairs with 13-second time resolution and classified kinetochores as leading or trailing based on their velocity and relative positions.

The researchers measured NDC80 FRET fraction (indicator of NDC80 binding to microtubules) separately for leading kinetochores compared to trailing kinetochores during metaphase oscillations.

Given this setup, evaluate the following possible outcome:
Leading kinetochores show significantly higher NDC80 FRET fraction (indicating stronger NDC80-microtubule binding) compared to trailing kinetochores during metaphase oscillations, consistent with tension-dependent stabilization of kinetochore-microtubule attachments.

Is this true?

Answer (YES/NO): NO